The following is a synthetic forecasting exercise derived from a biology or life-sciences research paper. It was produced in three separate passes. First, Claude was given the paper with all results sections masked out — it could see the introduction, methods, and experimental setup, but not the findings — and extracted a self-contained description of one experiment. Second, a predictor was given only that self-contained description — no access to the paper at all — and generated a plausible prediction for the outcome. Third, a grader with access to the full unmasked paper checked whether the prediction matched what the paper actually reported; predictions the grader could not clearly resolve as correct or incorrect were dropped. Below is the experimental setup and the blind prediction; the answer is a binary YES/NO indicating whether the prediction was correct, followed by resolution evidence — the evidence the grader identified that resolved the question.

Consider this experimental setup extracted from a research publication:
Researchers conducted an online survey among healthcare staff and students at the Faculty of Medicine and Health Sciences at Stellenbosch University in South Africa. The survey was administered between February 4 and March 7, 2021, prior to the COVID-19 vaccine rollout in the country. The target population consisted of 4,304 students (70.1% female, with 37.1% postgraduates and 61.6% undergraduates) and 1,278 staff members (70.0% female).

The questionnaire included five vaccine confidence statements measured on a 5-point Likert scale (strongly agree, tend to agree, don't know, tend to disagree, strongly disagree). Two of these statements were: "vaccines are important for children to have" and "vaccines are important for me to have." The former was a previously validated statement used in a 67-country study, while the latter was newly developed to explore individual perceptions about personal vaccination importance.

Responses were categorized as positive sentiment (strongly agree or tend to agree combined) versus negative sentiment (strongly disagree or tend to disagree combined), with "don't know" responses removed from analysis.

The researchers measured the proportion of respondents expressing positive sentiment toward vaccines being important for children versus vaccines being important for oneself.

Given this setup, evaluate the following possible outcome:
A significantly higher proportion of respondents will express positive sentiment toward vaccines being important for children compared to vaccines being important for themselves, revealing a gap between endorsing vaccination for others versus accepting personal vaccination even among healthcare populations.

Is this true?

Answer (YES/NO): NO